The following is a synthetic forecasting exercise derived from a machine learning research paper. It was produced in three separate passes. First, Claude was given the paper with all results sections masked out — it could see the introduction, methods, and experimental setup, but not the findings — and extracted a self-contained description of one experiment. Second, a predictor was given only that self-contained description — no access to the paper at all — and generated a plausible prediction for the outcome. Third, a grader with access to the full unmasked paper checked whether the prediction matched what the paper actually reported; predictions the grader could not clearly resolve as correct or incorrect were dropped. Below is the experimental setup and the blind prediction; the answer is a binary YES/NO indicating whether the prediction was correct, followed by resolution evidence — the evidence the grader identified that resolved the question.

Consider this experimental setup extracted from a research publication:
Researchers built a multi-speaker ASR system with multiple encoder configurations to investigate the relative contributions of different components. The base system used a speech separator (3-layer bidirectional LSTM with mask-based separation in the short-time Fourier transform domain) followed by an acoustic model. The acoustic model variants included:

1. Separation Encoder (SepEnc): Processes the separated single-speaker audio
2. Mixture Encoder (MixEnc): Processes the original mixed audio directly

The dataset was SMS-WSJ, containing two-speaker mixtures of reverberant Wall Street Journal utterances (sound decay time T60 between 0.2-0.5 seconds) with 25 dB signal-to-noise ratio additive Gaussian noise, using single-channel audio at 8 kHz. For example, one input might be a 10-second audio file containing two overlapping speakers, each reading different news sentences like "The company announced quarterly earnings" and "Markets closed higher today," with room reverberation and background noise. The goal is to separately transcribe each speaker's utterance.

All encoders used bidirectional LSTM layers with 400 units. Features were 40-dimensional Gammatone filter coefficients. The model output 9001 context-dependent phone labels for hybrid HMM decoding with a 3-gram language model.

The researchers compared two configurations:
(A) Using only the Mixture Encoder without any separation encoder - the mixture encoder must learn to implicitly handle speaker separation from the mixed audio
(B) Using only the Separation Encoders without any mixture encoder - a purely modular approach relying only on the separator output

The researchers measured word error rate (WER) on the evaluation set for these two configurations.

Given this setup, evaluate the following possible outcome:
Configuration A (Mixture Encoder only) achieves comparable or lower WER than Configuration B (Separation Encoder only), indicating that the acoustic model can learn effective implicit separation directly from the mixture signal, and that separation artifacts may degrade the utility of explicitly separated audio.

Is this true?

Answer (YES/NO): NO